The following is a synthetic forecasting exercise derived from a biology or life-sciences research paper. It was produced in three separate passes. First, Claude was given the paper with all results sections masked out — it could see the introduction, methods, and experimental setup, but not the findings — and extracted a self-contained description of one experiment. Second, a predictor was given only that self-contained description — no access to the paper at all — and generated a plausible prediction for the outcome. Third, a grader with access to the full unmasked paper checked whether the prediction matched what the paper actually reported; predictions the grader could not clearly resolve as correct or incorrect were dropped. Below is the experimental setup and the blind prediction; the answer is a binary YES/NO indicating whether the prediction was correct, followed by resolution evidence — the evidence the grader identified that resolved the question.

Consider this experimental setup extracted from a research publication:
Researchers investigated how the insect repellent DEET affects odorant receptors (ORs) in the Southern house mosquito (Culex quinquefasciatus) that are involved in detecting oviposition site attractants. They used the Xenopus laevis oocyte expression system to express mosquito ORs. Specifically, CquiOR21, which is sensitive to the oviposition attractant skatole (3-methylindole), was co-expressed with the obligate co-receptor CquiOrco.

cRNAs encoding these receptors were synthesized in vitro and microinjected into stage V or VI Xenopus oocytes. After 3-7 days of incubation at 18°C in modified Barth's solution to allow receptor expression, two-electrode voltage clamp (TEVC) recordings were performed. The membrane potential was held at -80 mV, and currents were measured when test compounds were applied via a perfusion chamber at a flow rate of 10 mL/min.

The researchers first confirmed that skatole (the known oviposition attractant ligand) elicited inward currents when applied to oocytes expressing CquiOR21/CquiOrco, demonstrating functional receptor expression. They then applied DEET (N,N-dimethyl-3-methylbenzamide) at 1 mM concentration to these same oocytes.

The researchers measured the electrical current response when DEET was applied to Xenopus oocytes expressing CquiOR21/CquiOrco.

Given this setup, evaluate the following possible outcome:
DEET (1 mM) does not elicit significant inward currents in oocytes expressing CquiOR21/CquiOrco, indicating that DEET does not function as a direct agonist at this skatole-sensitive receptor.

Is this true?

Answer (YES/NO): YES